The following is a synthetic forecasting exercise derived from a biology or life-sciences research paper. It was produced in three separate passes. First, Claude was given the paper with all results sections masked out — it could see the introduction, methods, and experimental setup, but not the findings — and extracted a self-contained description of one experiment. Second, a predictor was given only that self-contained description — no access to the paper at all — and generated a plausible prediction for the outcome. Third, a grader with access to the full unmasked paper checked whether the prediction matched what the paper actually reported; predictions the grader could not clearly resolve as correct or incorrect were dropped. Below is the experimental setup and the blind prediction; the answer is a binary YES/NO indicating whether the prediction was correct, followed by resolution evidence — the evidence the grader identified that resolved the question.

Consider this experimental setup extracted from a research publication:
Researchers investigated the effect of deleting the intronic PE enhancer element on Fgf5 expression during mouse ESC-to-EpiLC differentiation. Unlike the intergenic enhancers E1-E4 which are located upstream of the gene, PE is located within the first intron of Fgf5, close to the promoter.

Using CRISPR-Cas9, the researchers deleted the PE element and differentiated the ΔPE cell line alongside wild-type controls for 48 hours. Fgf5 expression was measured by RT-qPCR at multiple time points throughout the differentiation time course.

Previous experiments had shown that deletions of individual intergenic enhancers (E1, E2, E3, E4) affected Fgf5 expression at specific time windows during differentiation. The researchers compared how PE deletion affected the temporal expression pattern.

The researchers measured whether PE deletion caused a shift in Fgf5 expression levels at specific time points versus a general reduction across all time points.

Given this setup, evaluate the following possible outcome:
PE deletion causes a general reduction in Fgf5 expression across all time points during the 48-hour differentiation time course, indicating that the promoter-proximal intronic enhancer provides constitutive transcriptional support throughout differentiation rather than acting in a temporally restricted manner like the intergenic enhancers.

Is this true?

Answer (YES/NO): YES